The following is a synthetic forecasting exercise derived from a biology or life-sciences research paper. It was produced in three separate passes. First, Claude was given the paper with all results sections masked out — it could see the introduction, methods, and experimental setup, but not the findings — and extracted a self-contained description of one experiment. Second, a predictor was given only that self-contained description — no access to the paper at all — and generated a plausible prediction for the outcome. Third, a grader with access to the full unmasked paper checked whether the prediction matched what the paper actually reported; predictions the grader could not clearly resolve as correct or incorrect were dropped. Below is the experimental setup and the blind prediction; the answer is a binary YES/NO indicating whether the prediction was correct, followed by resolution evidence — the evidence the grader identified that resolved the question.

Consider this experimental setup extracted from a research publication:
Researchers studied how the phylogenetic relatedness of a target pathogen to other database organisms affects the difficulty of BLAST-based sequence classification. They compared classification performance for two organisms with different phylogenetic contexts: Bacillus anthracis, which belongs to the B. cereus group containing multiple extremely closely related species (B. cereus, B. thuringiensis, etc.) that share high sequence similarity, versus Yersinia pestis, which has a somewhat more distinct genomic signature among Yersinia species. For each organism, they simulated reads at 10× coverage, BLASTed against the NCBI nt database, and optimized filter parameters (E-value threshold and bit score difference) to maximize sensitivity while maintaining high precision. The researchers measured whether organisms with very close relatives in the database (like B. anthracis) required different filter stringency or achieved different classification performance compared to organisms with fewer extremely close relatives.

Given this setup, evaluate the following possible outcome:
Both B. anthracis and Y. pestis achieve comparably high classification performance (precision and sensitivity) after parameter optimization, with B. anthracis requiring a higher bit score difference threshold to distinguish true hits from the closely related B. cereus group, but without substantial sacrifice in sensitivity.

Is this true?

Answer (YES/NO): NO